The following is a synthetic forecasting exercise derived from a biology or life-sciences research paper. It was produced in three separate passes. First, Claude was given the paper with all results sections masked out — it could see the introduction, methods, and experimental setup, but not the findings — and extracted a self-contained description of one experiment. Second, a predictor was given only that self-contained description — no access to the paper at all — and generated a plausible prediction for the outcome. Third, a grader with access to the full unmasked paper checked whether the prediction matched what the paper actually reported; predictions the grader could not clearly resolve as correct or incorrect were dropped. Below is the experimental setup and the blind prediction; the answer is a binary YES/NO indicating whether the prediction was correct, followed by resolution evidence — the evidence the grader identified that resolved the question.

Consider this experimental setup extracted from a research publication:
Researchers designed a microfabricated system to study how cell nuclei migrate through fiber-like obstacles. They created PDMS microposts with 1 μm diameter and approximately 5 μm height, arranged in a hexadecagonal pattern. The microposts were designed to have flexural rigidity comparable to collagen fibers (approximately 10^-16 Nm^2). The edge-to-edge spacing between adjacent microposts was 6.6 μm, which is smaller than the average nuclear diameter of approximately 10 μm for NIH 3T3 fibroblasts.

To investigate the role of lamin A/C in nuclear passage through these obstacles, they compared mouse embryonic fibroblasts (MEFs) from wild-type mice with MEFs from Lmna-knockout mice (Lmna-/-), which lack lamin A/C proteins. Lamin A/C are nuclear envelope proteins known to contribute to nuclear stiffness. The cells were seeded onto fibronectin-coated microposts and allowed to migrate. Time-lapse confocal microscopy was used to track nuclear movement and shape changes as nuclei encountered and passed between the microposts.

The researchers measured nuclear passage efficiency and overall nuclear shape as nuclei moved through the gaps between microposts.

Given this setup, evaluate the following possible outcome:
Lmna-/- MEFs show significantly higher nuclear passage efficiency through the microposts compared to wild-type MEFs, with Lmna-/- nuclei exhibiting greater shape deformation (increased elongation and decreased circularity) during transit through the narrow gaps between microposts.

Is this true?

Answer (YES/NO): NO